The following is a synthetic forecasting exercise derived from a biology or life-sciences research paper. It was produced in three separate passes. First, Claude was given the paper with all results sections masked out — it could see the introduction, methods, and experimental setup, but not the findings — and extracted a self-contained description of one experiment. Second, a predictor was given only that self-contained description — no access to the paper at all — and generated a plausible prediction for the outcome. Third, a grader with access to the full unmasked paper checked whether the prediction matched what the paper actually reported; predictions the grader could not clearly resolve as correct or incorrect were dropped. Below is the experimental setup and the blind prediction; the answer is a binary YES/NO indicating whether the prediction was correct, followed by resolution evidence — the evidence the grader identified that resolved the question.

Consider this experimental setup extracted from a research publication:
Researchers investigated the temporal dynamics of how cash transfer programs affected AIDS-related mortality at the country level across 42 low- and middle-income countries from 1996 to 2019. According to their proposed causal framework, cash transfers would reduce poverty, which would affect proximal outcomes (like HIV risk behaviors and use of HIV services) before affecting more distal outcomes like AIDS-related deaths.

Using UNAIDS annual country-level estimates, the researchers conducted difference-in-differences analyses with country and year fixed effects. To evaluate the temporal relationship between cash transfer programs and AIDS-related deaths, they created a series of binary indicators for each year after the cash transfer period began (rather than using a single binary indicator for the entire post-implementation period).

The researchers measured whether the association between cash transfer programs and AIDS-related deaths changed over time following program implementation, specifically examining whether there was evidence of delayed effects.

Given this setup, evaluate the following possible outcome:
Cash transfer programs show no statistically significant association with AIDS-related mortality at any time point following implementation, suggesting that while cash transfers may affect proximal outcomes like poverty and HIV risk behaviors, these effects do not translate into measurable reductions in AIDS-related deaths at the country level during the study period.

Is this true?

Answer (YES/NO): NO